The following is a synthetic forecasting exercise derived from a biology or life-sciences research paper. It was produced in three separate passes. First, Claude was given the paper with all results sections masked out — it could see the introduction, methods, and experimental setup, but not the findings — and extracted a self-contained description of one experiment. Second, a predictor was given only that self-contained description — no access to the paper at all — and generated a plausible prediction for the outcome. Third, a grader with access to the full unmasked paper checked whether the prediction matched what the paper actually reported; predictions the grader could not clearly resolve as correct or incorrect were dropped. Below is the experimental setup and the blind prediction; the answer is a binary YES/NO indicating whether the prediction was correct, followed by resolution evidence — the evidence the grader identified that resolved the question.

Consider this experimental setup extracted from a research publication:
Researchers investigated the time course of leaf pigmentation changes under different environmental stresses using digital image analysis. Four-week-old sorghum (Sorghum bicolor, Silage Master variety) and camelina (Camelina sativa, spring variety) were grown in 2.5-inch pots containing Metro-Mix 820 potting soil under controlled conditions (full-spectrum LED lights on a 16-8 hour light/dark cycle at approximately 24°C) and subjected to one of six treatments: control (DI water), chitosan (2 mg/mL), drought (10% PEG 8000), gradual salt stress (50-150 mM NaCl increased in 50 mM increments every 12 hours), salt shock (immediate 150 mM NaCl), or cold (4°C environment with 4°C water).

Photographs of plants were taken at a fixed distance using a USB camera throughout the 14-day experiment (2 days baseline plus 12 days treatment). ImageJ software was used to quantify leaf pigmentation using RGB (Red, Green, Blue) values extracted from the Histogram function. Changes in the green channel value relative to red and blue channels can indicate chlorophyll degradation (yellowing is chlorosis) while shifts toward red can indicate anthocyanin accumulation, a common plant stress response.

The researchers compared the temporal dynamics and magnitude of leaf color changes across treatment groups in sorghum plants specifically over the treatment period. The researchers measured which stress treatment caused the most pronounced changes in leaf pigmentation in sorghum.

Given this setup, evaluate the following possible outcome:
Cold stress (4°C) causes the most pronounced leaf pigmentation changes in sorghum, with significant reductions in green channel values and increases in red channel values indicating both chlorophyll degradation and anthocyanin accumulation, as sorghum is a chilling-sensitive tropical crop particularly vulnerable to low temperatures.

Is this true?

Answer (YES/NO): NO